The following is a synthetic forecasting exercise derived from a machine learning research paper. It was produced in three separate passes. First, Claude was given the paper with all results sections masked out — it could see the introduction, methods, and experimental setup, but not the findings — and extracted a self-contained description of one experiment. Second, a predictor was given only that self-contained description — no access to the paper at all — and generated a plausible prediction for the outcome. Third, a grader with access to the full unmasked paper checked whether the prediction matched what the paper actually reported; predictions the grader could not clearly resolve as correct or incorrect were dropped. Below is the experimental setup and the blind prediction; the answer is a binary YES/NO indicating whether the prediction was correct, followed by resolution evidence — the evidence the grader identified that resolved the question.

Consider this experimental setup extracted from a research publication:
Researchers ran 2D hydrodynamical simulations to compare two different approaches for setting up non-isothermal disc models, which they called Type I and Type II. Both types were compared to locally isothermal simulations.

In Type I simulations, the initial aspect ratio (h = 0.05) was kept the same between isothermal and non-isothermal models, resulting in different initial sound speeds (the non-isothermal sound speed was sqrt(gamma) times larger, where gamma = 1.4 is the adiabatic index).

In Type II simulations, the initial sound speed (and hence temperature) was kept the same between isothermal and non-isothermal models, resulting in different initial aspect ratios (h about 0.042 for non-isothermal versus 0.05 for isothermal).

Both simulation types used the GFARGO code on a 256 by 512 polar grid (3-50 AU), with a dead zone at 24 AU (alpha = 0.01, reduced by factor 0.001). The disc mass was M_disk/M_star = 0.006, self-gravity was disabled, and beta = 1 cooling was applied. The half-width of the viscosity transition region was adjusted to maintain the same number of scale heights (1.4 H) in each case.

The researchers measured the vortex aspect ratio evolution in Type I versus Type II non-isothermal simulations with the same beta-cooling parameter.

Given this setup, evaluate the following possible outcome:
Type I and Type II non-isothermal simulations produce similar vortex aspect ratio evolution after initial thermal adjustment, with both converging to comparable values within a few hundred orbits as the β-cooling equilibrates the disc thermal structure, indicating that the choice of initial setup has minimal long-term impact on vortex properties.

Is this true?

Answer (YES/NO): NO